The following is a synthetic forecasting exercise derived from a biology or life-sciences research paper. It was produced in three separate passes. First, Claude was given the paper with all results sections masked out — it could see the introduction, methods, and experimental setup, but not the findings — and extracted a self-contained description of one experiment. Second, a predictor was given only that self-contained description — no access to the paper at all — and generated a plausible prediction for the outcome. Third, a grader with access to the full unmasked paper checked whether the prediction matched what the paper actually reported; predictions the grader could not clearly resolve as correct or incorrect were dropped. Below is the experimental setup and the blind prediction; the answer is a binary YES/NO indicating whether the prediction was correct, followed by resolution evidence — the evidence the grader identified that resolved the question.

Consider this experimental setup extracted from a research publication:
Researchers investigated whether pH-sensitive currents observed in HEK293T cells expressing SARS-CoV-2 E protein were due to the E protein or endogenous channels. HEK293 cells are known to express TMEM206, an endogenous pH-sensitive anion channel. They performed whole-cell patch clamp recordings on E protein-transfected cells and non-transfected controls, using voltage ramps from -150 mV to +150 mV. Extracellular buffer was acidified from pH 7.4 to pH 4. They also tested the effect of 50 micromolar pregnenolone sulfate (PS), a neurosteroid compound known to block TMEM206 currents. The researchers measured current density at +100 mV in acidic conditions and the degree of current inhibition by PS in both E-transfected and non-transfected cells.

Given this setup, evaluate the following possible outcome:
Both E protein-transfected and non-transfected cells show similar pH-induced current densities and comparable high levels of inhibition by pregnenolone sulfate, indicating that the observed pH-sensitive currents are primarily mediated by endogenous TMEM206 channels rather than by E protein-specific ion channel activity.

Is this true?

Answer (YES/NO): YES